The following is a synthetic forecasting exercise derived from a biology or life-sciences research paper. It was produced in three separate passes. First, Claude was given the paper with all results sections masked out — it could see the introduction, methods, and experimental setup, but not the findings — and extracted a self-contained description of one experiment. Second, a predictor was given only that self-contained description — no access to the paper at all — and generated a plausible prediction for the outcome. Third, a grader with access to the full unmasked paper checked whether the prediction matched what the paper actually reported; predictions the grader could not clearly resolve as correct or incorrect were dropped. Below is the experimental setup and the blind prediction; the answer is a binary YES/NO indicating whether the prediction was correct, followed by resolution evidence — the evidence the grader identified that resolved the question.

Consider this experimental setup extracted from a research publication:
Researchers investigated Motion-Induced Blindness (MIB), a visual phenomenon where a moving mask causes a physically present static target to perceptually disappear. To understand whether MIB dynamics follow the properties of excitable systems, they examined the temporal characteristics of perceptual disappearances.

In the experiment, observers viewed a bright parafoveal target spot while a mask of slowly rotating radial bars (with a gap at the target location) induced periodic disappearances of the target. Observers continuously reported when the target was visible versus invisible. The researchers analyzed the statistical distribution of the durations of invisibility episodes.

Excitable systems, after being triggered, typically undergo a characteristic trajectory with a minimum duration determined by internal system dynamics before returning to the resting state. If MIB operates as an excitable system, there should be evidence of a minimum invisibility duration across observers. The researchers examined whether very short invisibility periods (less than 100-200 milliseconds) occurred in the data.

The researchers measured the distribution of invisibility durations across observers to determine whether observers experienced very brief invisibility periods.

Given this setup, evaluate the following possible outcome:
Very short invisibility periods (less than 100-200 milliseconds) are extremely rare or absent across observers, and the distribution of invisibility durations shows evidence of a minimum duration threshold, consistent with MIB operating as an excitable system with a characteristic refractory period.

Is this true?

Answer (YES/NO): NO